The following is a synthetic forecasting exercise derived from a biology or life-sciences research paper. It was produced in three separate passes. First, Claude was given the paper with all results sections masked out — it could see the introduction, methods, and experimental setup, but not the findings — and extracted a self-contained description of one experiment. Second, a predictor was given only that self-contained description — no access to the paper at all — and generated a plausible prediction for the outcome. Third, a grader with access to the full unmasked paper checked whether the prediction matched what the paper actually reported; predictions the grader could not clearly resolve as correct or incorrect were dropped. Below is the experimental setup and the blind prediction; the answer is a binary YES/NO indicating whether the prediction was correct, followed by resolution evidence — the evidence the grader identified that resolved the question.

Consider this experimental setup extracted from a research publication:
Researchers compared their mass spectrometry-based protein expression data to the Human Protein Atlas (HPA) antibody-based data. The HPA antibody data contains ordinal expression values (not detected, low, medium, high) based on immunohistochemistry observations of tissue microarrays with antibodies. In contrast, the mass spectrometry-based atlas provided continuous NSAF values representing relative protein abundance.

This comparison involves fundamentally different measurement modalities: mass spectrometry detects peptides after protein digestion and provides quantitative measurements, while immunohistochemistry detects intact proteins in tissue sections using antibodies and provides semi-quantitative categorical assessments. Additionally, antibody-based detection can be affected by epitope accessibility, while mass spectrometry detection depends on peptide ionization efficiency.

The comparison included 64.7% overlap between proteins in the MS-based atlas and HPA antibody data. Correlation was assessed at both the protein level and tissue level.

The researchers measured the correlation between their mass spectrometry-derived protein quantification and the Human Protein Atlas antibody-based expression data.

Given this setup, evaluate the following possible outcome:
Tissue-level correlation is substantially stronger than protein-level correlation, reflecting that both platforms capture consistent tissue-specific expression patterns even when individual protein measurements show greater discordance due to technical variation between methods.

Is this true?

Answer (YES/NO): NO